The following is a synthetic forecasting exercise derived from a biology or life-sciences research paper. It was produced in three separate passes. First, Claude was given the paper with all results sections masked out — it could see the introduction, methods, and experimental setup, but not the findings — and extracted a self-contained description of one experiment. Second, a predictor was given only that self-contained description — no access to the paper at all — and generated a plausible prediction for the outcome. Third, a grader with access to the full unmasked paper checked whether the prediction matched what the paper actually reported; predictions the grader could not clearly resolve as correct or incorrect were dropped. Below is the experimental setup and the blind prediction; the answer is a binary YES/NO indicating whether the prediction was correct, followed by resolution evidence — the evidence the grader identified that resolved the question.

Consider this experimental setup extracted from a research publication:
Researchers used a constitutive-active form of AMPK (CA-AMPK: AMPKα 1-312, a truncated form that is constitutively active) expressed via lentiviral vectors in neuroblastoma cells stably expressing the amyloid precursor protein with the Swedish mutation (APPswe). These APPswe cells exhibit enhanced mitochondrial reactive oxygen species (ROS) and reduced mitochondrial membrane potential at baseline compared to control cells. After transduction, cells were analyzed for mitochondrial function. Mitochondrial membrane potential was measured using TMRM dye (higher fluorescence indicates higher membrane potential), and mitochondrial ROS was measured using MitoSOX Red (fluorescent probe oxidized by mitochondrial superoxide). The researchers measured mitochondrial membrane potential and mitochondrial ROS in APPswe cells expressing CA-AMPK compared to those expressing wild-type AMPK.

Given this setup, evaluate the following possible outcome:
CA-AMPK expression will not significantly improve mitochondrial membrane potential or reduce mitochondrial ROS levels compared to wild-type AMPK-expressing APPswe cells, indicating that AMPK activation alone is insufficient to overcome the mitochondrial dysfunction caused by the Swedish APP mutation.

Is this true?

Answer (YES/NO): NO